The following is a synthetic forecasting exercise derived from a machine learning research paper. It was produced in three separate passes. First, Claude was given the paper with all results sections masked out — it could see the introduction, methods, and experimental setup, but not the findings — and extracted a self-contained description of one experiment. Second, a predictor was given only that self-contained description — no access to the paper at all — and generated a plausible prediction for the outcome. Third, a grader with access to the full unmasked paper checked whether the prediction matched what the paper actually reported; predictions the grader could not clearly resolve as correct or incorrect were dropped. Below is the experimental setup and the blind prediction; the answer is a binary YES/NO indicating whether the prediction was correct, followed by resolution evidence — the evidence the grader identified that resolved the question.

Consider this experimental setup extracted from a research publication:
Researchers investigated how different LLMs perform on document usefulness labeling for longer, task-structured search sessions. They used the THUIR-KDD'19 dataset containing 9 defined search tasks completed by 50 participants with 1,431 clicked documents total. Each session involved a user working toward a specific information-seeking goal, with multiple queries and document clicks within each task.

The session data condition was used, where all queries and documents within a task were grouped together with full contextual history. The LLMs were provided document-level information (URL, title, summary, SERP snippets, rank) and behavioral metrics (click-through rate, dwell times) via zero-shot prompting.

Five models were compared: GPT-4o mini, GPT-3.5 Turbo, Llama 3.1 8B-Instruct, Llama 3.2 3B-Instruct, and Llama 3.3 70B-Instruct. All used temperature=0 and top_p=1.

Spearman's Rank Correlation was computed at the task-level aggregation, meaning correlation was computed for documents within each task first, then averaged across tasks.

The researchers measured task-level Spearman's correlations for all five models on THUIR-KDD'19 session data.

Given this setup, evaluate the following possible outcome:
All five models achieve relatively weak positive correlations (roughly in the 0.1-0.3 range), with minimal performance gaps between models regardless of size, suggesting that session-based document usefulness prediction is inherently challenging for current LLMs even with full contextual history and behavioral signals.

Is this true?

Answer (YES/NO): NO